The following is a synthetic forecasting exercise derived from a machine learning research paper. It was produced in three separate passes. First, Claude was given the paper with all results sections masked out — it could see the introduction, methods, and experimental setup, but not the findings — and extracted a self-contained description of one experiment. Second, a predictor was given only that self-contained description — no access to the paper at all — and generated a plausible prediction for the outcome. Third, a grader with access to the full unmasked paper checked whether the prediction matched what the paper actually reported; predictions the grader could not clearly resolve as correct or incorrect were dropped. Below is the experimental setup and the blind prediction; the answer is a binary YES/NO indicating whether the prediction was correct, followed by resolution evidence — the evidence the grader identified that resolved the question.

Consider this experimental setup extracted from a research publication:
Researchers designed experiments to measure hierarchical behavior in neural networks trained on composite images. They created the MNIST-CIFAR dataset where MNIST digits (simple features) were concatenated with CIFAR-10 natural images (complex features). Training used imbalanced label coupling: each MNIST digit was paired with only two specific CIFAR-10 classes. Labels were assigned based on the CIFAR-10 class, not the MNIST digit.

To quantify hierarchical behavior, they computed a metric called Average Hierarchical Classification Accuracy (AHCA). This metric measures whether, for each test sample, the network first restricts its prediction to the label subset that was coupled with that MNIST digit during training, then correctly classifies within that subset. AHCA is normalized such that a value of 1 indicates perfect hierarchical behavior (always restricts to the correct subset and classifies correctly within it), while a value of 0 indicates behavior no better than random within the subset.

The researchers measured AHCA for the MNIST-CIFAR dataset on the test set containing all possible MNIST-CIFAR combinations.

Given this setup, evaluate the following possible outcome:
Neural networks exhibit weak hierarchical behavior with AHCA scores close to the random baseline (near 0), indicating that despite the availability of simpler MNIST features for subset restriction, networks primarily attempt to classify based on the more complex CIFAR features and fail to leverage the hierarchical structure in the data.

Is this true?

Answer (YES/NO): NO